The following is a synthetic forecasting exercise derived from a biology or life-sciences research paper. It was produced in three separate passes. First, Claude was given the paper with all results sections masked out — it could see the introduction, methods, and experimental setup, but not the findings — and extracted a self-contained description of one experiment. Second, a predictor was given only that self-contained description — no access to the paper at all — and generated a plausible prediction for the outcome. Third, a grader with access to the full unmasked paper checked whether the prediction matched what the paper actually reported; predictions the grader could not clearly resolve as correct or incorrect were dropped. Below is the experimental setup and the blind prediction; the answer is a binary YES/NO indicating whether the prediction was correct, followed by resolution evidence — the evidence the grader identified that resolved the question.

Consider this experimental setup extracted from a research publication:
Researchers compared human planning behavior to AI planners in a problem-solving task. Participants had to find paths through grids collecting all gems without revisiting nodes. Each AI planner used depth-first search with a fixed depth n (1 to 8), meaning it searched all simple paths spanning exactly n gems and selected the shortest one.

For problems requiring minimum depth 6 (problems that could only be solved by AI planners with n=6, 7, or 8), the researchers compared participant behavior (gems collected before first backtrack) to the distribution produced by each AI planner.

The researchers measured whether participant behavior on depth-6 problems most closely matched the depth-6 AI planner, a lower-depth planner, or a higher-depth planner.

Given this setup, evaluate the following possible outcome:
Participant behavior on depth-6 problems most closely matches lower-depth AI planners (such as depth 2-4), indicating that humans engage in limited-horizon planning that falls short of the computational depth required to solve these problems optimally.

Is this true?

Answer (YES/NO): NO